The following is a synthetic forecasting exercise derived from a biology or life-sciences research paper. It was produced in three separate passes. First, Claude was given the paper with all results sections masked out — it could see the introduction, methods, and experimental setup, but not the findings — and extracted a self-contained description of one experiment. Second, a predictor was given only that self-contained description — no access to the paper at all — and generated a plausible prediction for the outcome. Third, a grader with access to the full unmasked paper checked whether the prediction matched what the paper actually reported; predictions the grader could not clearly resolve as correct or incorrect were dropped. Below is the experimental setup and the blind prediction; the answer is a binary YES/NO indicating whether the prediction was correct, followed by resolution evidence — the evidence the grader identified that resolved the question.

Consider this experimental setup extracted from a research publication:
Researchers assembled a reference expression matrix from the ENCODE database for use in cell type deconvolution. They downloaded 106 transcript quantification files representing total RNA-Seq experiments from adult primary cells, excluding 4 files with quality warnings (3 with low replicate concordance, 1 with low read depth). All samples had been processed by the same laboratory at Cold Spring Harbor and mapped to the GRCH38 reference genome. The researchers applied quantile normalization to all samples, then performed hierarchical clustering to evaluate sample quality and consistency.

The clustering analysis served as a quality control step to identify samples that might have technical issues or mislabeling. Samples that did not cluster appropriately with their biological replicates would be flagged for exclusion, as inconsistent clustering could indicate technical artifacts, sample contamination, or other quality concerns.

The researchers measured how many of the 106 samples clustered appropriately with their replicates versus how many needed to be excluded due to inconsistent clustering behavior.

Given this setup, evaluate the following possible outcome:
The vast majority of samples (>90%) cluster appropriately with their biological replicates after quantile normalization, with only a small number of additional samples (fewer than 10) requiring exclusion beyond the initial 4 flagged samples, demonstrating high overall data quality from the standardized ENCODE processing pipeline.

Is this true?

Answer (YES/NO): NO